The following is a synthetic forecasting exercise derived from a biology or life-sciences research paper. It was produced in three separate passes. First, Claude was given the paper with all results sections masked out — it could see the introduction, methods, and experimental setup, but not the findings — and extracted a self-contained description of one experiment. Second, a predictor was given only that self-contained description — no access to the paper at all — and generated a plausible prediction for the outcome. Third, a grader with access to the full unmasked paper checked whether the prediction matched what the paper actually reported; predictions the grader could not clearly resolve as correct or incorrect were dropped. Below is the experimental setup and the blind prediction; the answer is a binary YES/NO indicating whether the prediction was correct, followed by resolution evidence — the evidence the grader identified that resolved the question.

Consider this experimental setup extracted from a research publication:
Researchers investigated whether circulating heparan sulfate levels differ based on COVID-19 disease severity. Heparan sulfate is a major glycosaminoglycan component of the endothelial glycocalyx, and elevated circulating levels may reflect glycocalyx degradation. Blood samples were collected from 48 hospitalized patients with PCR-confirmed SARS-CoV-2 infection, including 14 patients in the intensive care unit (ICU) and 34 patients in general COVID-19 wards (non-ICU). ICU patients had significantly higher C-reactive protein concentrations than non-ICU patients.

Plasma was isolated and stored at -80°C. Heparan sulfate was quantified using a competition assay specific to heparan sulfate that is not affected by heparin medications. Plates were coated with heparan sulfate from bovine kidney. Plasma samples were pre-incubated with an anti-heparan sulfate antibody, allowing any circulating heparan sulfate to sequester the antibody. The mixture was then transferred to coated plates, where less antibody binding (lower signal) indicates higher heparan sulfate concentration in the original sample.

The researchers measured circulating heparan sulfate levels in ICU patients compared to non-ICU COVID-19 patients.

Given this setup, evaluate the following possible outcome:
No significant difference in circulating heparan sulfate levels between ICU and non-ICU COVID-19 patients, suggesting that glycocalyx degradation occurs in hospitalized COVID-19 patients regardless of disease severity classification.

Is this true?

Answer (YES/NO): YES